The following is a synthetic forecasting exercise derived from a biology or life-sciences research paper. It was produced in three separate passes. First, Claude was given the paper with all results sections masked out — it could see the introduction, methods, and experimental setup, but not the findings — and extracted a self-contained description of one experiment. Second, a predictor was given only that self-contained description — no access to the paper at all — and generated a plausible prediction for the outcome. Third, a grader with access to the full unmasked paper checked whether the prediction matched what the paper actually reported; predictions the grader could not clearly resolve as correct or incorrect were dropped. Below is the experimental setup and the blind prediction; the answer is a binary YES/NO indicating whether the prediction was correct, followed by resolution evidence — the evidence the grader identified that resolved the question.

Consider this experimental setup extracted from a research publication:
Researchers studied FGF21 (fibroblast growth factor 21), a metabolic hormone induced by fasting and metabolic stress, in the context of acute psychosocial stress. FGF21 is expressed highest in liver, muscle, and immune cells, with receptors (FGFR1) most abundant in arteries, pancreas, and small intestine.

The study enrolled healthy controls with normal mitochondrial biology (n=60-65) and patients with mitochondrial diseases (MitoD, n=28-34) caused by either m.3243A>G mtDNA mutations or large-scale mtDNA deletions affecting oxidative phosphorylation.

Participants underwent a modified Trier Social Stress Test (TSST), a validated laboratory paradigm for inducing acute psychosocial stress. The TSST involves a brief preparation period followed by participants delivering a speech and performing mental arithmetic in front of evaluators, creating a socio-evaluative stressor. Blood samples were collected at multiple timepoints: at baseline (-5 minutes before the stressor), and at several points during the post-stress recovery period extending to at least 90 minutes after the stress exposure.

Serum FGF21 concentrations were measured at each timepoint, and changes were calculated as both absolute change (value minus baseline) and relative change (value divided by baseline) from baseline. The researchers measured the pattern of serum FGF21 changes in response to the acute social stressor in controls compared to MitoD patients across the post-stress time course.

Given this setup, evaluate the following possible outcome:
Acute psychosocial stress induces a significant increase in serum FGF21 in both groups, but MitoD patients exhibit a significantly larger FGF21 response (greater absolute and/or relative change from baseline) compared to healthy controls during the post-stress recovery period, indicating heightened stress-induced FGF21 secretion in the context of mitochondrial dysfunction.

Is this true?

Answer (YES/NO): NO